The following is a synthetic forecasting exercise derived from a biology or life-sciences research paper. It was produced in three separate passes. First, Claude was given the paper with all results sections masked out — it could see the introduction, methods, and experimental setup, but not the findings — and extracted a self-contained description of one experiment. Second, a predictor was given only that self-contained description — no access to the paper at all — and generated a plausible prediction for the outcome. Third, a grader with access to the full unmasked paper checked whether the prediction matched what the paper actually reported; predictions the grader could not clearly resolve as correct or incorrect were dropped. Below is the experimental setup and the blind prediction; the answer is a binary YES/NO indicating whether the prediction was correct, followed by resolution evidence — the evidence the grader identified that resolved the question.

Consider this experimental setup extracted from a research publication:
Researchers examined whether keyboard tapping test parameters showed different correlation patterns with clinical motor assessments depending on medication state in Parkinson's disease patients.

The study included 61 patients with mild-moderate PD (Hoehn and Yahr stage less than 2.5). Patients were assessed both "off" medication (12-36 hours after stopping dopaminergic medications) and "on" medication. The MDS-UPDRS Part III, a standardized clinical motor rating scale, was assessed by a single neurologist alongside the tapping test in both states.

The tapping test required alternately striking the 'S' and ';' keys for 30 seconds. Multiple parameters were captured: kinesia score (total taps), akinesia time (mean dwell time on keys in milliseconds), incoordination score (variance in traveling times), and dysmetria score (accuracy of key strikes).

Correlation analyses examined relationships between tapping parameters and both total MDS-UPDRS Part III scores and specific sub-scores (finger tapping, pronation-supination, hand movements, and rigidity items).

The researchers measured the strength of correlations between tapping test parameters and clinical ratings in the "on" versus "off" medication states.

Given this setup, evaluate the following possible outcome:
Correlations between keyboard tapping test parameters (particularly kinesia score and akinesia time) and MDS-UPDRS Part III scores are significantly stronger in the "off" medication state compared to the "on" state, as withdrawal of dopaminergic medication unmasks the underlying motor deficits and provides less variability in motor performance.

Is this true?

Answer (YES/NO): NO